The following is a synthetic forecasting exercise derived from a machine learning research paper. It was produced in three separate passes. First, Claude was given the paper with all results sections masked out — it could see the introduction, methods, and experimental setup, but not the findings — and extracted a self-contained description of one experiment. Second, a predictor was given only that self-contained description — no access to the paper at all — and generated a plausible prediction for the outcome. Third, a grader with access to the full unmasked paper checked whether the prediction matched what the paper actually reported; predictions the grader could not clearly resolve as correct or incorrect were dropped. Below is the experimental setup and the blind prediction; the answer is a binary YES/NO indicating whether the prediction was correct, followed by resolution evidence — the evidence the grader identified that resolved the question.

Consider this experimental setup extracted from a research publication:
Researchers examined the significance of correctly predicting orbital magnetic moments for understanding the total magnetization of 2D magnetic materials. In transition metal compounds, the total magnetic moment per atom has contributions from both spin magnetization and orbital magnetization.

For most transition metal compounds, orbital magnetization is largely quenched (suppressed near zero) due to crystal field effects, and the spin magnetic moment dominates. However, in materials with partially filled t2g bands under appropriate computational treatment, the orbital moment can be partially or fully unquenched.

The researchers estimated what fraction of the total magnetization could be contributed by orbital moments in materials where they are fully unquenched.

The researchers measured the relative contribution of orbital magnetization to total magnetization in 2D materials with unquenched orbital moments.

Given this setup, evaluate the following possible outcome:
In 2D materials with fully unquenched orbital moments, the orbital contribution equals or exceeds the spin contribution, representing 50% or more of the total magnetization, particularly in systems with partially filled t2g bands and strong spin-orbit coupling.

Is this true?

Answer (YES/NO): NO